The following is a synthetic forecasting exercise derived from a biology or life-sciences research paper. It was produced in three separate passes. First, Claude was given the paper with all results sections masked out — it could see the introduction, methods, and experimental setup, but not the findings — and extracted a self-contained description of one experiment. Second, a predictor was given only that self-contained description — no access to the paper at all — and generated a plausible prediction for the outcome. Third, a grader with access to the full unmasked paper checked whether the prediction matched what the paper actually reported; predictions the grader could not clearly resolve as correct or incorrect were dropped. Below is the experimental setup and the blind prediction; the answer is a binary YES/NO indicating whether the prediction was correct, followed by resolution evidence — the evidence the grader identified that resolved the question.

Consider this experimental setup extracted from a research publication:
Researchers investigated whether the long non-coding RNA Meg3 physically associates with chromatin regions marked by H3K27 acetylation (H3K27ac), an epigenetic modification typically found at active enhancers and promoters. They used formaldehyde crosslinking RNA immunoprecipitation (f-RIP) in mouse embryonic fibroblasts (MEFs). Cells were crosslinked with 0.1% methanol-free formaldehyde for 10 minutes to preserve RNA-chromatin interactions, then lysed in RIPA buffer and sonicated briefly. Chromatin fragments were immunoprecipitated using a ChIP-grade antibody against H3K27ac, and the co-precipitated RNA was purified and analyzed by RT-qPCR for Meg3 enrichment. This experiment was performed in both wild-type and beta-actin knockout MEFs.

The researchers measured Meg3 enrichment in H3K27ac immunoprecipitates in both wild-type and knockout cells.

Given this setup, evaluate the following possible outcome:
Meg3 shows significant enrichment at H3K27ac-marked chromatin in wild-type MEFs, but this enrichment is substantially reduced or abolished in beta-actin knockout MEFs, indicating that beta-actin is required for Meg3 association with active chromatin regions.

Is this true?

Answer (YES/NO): NO